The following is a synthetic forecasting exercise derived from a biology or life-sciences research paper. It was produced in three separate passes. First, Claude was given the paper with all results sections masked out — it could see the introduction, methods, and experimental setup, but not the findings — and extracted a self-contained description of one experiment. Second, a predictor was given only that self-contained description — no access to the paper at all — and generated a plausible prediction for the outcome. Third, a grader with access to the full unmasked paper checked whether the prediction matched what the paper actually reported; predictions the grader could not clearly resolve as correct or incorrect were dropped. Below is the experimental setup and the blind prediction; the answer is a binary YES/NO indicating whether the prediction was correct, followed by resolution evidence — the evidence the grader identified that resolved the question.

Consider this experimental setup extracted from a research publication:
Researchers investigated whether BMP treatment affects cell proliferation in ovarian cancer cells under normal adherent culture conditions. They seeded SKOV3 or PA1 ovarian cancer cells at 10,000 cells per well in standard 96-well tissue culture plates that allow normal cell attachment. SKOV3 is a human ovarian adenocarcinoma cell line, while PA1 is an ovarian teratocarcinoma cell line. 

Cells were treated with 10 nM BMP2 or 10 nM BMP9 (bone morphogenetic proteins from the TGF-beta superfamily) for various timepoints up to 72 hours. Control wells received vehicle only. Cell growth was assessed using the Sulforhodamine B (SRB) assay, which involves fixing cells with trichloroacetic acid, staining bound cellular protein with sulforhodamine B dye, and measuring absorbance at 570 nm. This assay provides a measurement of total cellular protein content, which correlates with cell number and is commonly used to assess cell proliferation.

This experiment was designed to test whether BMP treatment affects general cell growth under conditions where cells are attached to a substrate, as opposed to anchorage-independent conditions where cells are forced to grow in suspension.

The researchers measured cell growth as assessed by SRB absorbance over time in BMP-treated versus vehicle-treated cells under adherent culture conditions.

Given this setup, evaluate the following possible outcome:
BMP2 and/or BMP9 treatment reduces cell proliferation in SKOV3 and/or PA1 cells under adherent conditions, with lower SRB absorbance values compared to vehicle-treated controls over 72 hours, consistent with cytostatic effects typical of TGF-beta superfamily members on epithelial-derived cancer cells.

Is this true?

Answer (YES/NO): NO